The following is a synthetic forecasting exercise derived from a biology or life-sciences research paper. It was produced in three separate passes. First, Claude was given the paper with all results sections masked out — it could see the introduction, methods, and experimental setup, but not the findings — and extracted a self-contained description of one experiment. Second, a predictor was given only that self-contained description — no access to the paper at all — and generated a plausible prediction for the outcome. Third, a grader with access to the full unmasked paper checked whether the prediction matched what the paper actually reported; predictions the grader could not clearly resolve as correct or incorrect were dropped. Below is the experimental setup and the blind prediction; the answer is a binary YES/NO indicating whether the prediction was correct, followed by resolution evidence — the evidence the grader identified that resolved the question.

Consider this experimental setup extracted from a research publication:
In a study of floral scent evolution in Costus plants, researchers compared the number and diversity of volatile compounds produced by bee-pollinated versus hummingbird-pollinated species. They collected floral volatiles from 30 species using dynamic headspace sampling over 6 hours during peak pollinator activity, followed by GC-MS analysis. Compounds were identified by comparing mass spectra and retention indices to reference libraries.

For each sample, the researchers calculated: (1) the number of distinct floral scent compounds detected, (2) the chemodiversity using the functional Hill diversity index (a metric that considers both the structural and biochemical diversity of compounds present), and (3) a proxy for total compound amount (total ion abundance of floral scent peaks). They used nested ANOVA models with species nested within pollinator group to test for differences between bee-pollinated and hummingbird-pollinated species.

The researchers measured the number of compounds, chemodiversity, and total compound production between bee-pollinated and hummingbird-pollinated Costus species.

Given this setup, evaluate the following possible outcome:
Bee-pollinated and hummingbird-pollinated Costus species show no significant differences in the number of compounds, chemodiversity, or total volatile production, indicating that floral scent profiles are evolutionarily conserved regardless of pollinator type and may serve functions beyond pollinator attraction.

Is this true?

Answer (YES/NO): NO